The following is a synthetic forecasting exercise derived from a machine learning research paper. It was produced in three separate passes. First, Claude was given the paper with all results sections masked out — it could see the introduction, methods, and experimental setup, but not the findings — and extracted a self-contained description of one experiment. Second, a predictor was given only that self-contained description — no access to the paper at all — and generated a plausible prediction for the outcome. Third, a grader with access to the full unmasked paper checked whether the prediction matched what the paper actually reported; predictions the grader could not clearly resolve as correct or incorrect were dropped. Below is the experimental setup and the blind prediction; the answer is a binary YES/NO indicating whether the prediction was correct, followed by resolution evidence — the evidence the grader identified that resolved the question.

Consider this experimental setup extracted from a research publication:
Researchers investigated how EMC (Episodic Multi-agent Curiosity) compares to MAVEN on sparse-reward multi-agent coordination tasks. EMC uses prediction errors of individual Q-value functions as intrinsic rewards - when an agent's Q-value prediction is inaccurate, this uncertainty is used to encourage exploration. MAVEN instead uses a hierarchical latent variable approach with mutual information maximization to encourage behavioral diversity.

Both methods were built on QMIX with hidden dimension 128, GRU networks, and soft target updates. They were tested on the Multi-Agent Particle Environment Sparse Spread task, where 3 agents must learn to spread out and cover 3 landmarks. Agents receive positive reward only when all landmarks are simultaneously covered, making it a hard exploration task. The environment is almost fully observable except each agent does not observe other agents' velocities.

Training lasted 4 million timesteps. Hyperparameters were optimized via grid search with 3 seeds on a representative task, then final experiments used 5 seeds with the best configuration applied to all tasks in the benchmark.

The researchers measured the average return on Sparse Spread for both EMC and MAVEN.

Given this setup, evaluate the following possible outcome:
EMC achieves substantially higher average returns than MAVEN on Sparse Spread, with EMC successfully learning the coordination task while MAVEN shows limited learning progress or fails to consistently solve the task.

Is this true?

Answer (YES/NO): YES